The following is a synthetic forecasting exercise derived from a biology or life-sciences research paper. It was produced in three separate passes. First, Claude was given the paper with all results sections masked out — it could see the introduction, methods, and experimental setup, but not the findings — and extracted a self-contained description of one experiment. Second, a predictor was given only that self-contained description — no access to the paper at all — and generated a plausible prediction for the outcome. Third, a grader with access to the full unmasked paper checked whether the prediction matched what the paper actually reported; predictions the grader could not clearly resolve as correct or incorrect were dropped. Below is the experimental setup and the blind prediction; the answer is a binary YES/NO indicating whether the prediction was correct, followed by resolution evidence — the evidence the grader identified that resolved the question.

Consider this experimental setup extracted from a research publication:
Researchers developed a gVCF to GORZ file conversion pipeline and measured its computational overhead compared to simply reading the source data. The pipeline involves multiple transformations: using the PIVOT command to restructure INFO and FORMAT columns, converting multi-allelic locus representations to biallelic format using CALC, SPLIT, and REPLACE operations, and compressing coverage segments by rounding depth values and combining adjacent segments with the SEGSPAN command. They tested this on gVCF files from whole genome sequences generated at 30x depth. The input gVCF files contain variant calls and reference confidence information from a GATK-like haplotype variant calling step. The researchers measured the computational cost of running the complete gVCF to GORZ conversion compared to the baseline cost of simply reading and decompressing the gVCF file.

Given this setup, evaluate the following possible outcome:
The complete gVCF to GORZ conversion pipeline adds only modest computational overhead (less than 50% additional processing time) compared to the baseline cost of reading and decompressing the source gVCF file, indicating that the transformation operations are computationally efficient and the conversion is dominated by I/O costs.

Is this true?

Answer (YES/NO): NO